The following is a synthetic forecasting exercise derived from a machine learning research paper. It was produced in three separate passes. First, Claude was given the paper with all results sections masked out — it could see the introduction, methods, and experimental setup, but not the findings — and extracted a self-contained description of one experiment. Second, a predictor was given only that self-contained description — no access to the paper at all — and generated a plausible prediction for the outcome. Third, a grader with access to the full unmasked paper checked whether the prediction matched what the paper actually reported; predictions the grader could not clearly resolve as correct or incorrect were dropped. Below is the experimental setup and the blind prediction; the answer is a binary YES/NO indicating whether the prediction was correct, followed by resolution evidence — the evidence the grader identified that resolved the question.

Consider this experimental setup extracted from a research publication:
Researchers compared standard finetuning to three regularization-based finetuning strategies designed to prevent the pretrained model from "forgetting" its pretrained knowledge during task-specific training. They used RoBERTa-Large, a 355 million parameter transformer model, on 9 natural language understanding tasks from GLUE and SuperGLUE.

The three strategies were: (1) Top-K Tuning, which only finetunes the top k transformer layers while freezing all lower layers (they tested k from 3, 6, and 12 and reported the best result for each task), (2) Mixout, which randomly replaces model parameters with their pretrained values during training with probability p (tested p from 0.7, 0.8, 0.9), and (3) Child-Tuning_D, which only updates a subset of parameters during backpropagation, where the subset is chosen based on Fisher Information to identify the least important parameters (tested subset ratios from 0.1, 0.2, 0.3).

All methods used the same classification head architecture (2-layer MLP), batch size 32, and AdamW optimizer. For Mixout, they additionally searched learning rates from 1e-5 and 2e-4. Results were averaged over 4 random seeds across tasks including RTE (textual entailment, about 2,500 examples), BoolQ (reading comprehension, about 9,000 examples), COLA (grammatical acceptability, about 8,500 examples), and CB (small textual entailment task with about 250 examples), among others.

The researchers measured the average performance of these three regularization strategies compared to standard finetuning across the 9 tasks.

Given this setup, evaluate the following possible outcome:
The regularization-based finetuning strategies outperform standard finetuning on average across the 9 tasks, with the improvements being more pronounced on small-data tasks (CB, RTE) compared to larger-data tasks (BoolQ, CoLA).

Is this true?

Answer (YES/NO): NO